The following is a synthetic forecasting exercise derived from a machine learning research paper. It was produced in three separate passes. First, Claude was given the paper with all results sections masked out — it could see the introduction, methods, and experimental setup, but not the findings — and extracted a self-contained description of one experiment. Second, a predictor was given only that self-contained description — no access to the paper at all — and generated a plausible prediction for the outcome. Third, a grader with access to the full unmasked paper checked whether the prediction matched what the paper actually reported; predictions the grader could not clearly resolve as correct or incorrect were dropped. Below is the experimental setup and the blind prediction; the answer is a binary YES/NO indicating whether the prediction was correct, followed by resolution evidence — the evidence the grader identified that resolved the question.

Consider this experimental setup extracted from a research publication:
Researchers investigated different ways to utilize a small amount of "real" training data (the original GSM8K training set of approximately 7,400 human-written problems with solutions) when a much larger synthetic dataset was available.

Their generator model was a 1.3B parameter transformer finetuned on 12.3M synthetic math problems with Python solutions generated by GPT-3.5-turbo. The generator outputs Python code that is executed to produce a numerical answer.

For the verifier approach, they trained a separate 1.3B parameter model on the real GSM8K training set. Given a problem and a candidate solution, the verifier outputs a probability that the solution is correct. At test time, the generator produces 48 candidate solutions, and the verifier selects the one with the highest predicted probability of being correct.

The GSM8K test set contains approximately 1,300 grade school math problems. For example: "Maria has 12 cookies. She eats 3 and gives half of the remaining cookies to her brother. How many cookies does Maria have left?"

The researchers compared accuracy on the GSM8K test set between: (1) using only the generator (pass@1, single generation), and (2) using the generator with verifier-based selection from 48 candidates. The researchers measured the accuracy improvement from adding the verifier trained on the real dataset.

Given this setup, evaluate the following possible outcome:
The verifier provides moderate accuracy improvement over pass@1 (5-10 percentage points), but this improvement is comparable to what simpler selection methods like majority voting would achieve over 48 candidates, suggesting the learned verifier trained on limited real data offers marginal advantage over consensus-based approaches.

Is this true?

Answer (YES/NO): NO